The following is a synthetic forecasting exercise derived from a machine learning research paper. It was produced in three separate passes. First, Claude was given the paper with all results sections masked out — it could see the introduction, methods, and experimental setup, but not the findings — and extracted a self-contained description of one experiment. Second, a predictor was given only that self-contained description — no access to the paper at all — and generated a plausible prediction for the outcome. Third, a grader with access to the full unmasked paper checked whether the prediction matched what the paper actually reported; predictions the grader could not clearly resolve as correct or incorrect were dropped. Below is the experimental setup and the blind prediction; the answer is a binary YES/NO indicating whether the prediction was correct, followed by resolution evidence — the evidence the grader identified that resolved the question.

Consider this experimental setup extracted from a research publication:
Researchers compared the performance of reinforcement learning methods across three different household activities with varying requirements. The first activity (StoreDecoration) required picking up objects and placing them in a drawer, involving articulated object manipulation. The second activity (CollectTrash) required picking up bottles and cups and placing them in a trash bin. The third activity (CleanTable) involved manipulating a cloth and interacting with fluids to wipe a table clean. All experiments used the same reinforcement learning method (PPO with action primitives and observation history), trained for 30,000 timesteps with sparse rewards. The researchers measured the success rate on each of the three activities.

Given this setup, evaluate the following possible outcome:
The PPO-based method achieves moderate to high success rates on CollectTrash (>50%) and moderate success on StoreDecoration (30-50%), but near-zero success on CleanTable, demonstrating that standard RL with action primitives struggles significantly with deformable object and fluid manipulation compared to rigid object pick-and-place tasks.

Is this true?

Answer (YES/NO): NO